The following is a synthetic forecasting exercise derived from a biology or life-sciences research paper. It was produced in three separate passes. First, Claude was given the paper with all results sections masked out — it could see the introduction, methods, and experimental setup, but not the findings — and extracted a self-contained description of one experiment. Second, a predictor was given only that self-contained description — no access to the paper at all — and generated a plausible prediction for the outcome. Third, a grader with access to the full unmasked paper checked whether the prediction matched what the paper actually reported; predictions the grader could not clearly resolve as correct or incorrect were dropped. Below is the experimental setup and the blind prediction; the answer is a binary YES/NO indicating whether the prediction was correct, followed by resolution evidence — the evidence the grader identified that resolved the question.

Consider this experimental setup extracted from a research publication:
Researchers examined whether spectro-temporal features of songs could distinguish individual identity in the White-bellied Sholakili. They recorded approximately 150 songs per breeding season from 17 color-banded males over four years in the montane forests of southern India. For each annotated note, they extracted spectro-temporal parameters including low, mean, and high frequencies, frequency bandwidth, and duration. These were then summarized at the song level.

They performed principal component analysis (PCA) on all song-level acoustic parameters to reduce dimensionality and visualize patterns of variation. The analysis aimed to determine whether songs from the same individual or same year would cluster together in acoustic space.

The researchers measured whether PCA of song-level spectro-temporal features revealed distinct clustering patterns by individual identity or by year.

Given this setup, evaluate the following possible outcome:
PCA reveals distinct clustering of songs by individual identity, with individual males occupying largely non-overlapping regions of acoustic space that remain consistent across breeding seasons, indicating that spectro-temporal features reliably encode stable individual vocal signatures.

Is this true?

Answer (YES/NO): NO